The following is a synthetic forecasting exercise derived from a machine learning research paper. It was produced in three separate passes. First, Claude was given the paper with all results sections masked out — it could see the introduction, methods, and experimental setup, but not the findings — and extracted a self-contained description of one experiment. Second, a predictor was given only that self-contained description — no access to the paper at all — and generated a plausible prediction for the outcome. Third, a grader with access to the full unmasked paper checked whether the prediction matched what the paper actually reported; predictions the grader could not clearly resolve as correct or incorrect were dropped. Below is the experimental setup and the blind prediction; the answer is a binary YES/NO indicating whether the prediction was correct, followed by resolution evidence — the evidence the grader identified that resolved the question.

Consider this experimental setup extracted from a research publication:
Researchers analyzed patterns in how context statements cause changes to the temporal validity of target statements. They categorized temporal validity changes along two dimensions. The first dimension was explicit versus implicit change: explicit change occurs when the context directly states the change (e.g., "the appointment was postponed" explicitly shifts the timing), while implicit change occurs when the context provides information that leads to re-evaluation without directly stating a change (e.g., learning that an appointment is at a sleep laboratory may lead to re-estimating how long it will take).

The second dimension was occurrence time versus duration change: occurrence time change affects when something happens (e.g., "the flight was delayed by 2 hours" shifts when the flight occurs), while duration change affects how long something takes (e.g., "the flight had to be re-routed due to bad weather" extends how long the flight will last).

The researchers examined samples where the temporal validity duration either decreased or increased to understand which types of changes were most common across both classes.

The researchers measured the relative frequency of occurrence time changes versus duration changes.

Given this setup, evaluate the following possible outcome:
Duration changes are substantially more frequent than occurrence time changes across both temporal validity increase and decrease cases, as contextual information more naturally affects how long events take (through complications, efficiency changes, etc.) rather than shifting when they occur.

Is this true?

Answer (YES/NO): NO